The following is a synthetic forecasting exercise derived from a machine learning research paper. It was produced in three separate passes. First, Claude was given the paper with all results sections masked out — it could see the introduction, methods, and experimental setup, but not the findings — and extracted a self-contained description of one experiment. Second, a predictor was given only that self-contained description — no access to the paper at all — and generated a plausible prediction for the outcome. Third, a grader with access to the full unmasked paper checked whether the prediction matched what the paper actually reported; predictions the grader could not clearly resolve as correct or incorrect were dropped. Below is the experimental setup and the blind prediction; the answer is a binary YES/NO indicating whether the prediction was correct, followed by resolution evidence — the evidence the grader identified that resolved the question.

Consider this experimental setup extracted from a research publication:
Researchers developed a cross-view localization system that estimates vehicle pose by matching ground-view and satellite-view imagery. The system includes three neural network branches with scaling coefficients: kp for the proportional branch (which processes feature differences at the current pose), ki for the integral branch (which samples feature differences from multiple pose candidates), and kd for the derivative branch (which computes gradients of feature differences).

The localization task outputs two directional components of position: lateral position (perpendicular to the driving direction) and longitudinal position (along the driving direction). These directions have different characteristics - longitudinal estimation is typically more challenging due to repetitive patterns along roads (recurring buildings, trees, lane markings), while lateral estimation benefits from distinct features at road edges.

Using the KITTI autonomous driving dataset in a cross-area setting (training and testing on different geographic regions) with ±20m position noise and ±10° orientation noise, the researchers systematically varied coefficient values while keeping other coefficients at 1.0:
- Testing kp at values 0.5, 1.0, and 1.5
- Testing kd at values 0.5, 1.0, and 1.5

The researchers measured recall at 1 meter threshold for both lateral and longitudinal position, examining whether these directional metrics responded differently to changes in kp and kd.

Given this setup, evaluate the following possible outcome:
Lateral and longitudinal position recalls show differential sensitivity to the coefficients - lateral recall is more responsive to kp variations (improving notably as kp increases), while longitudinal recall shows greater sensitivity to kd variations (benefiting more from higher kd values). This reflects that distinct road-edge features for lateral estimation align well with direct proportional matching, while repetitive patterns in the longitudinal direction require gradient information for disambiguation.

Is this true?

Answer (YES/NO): NO